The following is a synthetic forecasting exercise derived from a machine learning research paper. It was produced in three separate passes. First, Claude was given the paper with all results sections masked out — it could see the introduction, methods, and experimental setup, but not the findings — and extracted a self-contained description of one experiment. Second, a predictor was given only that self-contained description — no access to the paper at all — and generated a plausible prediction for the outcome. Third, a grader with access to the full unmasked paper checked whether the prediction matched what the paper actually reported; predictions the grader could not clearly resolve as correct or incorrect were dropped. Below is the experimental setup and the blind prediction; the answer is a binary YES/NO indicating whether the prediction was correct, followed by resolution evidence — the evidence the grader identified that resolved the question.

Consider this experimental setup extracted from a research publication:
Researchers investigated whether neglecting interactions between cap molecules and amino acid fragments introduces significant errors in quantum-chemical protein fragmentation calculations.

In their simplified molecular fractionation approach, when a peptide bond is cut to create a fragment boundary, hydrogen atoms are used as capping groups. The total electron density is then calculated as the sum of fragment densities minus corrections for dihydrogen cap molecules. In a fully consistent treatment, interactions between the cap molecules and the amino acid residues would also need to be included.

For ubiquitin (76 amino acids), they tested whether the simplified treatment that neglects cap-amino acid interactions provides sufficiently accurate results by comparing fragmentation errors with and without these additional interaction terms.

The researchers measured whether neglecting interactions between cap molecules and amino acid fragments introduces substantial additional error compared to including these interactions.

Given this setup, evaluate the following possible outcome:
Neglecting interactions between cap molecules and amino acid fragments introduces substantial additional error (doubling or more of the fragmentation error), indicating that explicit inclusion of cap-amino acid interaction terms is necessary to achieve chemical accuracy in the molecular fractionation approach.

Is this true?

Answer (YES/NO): NO